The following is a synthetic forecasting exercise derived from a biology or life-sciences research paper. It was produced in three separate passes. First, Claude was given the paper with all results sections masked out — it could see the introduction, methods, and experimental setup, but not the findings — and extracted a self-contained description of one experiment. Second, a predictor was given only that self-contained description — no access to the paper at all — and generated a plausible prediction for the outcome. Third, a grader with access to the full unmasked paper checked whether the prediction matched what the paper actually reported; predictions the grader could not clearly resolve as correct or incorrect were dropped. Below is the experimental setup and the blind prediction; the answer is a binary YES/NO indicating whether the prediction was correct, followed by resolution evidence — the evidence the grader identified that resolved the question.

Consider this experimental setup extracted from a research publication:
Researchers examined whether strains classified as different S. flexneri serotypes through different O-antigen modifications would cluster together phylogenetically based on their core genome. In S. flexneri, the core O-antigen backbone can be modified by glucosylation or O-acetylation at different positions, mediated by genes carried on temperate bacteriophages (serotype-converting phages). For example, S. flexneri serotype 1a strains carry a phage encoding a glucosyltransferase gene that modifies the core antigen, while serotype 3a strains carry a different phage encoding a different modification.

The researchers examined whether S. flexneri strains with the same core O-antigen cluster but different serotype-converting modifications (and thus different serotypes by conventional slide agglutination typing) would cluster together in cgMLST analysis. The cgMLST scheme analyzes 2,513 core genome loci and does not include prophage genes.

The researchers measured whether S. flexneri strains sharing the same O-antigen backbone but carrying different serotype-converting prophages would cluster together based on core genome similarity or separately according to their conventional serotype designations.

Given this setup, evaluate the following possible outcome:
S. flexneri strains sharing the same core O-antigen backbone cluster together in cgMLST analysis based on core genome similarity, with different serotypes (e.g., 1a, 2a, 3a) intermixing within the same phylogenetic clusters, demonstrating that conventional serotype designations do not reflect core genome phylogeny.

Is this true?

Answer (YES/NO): YES